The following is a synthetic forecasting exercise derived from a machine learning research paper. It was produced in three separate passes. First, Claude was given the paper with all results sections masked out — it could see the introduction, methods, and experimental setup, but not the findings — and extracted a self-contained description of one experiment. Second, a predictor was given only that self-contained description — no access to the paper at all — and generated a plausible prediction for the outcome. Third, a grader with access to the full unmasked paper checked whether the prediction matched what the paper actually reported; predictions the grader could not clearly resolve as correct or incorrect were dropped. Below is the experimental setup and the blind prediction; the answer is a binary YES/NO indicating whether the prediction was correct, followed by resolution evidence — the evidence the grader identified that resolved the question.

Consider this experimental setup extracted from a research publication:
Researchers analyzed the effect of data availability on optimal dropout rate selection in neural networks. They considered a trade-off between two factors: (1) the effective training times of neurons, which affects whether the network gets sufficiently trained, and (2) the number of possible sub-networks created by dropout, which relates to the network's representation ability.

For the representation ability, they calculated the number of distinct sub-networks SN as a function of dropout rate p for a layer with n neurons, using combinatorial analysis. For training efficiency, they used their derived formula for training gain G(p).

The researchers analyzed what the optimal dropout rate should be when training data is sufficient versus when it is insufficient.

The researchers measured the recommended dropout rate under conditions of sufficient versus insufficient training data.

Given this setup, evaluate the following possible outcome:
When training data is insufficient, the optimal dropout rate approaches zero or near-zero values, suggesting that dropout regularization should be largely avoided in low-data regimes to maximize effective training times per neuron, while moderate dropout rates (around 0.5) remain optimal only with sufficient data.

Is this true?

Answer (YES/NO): NO